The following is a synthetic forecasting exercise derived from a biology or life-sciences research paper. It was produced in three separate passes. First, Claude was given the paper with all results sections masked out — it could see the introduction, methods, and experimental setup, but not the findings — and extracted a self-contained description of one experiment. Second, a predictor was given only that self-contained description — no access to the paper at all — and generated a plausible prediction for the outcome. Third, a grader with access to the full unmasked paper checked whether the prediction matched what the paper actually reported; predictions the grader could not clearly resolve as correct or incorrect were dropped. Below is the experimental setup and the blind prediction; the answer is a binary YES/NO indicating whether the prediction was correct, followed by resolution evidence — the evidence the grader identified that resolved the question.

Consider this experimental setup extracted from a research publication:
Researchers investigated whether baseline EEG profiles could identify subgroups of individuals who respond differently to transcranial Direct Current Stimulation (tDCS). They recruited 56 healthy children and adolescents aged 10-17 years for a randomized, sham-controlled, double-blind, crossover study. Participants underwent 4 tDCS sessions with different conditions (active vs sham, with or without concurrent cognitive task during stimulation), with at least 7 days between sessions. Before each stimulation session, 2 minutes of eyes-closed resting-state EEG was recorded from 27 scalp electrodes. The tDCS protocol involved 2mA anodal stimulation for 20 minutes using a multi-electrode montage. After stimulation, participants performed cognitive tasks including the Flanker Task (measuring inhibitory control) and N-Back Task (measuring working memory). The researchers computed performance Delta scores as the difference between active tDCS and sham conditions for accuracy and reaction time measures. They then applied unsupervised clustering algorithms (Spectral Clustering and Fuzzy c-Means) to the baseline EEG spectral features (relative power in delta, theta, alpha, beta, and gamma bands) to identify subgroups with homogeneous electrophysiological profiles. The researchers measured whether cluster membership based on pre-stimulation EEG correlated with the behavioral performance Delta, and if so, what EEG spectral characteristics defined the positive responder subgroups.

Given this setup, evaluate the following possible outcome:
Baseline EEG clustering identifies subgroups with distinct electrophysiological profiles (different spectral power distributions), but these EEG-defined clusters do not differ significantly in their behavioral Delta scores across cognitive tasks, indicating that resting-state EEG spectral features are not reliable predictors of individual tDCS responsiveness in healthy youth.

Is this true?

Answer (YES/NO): NO